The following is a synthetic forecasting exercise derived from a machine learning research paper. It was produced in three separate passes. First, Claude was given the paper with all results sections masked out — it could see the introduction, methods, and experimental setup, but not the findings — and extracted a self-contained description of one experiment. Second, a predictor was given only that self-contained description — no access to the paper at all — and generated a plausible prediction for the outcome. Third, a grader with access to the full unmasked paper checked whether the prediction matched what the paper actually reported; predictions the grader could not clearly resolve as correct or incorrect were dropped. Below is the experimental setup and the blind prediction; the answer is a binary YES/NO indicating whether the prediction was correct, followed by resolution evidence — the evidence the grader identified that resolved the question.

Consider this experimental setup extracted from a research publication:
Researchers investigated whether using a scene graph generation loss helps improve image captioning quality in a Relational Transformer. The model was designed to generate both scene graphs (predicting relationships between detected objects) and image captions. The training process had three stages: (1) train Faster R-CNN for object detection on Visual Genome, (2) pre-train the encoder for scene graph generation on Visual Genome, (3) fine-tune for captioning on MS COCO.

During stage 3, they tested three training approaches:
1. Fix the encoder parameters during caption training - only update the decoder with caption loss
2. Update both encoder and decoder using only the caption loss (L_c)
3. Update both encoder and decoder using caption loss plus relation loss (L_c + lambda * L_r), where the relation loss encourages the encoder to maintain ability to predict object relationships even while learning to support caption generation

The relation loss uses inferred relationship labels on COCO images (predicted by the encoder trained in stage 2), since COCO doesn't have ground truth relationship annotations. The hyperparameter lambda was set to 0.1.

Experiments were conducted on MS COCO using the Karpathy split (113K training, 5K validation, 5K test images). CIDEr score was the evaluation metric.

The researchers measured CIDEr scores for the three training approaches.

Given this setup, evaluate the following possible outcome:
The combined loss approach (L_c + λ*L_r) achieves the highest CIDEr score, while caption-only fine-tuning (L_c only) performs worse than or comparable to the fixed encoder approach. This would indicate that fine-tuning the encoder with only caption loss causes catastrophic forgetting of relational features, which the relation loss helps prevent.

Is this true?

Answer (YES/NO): NO